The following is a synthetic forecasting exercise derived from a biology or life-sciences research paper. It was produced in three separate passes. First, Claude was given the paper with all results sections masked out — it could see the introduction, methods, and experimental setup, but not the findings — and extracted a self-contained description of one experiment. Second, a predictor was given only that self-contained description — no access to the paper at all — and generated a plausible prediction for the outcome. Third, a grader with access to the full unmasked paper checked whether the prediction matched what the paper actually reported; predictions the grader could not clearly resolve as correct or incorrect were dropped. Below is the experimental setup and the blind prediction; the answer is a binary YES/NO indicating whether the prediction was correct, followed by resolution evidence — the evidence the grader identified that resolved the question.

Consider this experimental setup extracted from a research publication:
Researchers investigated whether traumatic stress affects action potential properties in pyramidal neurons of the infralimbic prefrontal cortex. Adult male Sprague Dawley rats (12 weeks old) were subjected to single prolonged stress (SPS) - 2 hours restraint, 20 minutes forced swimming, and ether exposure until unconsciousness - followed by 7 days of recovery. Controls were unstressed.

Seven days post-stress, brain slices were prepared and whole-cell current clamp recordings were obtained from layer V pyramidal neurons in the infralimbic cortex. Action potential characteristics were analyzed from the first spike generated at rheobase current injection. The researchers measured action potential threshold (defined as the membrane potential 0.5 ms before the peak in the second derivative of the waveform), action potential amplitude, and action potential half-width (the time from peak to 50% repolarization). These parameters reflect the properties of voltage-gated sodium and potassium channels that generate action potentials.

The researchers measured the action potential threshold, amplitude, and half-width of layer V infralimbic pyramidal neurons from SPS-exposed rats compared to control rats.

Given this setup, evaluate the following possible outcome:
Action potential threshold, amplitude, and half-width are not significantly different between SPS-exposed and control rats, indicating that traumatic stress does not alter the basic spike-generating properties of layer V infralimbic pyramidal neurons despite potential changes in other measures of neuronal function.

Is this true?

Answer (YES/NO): NO